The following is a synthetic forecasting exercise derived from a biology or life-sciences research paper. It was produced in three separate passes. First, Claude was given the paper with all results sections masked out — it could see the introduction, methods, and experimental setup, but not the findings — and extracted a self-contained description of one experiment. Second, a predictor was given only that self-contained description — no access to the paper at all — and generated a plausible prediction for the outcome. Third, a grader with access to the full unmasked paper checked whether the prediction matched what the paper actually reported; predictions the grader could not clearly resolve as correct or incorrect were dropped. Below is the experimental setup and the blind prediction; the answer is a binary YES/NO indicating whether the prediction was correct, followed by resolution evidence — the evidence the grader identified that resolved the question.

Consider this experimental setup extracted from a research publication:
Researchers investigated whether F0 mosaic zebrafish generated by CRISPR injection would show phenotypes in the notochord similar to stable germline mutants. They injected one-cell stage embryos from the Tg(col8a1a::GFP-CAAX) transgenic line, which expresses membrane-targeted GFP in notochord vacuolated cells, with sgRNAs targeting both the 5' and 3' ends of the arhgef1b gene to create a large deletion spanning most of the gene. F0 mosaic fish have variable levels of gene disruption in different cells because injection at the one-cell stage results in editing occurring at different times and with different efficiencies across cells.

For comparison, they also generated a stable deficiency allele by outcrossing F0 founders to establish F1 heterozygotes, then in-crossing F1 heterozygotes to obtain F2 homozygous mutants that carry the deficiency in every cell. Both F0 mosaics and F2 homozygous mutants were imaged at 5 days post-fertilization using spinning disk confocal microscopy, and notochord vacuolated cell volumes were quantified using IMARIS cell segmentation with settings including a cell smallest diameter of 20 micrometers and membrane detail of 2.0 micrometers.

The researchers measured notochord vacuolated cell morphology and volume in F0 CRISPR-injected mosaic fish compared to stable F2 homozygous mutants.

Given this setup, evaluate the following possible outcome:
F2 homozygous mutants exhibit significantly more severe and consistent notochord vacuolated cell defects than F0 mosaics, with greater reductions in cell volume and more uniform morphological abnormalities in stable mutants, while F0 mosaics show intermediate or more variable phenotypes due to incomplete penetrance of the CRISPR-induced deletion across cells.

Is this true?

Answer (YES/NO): NO